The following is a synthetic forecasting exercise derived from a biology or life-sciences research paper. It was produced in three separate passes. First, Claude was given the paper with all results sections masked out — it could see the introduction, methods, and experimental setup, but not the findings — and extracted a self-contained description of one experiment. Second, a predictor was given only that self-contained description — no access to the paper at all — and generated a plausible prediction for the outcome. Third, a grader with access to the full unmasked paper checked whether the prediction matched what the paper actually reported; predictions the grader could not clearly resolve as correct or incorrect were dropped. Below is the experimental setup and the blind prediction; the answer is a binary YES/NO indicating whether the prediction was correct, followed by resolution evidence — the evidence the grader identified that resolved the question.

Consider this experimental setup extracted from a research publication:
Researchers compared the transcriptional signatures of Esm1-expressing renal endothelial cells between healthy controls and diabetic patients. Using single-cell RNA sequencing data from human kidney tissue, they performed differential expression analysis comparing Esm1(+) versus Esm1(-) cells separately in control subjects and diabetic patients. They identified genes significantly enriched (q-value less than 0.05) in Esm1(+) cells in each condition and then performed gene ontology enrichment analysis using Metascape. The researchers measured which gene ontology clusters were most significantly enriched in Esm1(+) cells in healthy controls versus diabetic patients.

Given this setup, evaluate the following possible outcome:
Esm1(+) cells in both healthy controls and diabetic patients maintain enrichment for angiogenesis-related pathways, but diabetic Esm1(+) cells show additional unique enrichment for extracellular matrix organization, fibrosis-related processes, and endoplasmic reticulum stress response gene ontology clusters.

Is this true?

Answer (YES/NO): NO